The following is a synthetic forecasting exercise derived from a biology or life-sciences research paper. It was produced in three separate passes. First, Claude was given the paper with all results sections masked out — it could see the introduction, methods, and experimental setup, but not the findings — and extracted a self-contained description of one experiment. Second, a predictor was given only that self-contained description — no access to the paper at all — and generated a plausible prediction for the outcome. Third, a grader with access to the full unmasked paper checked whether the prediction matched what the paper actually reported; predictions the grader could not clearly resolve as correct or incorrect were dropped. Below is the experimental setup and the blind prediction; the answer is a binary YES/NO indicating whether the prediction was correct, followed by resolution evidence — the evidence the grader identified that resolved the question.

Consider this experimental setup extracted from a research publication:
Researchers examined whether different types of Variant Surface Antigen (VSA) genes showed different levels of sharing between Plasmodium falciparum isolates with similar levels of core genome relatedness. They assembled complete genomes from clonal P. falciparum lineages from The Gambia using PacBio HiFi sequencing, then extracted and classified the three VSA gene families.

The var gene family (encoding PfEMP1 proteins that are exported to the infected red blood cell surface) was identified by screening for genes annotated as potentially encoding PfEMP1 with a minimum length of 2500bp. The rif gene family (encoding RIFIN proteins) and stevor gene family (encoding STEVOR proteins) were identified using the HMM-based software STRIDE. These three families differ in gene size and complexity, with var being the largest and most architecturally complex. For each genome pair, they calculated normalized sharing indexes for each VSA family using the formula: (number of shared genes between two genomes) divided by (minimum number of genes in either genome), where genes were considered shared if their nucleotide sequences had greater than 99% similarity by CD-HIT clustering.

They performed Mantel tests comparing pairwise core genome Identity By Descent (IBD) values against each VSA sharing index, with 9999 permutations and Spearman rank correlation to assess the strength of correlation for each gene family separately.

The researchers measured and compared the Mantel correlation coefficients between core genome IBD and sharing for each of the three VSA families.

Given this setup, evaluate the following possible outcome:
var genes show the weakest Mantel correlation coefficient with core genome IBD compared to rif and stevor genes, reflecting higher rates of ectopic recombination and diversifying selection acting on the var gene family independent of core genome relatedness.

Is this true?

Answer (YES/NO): NO